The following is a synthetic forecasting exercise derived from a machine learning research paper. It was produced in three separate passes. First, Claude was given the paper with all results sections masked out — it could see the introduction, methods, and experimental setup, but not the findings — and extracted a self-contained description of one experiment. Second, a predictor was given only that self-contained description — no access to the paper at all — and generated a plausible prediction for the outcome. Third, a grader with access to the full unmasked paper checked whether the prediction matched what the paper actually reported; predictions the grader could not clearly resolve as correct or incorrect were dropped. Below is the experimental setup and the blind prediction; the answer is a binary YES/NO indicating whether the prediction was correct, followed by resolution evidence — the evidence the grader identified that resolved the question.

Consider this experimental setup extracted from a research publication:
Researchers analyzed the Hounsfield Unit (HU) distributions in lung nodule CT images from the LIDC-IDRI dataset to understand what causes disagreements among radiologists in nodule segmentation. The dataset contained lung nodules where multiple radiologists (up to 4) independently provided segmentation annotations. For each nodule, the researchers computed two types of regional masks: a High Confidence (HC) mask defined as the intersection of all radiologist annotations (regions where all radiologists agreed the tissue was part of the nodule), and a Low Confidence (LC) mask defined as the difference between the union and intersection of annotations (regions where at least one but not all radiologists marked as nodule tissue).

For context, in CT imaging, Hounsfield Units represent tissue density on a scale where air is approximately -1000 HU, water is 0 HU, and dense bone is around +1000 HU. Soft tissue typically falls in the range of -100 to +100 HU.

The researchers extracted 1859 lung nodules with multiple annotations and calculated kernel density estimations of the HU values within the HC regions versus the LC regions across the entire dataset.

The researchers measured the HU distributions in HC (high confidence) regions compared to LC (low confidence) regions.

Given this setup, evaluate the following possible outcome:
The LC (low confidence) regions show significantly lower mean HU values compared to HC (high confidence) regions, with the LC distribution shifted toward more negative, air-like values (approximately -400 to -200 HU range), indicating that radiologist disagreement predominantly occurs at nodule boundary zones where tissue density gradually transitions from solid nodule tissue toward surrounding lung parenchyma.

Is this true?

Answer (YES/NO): NO